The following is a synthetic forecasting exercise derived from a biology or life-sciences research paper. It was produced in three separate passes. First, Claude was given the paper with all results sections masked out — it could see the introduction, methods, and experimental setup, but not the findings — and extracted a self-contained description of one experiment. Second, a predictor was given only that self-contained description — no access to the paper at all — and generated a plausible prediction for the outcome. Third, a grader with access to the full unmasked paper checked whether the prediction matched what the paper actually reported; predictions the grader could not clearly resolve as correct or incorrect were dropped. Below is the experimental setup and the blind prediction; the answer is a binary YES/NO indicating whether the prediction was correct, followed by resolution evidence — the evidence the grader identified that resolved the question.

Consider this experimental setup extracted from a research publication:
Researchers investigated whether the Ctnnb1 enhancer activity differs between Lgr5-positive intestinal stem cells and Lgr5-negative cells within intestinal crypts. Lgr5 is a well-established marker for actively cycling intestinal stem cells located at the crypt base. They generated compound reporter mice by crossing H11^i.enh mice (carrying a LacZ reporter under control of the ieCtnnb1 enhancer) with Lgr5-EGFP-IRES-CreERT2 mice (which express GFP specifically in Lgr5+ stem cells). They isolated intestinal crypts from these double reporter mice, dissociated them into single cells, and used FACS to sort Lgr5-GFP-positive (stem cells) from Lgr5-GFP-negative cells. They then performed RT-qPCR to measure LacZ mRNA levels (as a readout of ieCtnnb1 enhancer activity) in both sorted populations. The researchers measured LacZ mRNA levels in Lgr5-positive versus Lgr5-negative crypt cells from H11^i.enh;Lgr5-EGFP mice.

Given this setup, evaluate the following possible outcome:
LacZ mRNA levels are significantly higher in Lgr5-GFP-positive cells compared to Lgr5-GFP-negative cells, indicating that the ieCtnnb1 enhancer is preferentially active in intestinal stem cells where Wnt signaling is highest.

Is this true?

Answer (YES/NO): NO